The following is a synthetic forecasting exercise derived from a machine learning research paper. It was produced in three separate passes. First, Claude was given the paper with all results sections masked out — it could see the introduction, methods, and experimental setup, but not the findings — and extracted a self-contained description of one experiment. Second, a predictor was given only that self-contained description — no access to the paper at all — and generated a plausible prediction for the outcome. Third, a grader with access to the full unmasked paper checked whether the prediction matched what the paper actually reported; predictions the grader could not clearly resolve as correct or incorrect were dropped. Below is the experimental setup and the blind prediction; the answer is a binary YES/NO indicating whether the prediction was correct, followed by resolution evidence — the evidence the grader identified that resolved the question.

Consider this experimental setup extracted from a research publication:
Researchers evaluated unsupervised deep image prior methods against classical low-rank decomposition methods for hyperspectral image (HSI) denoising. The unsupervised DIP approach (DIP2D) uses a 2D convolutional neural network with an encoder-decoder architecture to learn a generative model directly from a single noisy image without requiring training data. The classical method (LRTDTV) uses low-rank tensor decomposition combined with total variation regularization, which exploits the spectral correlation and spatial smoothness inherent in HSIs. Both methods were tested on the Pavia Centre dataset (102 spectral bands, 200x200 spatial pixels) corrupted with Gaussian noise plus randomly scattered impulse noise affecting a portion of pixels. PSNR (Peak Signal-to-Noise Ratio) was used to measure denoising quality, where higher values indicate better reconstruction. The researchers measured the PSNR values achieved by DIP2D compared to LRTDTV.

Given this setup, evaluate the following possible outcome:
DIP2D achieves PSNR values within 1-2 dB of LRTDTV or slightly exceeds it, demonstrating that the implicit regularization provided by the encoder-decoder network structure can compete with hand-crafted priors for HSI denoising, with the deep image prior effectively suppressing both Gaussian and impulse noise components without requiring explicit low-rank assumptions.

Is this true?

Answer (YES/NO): NO